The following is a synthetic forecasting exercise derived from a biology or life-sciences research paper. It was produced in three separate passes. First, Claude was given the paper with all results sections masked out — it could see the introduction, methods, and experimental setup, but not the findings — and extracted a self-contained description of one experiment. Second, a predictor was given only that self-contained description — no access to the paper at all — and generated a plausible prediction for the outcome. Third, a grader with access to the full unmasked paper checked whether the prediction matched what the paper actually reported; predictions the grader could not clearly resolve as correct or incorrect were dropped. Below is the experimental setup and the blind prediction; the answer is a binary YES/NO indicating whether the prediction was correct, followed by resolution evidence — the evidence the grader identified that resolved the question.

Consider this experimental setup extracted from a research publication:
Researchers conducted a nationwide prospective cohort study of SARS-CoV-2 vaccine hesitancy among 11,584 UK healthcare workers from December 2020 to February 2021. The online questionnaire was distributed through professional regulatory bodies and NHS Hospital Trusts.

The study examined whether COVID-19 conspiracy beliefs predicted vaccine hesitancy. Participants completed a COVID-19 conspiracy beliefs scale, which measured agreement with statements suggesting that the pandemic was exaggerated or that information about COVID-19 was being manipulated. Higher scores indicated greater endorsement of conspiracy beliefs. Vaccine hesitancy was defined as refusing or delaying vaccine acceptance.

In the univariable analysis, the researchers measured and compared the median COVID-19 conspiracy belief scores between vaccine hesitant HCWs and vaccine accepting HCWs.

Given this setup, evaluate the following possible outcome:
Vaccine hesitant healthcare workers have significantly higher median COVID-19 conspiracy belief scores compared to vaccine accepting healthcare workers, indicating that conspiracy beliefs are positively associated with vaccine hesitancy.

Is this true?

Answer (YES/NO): YES